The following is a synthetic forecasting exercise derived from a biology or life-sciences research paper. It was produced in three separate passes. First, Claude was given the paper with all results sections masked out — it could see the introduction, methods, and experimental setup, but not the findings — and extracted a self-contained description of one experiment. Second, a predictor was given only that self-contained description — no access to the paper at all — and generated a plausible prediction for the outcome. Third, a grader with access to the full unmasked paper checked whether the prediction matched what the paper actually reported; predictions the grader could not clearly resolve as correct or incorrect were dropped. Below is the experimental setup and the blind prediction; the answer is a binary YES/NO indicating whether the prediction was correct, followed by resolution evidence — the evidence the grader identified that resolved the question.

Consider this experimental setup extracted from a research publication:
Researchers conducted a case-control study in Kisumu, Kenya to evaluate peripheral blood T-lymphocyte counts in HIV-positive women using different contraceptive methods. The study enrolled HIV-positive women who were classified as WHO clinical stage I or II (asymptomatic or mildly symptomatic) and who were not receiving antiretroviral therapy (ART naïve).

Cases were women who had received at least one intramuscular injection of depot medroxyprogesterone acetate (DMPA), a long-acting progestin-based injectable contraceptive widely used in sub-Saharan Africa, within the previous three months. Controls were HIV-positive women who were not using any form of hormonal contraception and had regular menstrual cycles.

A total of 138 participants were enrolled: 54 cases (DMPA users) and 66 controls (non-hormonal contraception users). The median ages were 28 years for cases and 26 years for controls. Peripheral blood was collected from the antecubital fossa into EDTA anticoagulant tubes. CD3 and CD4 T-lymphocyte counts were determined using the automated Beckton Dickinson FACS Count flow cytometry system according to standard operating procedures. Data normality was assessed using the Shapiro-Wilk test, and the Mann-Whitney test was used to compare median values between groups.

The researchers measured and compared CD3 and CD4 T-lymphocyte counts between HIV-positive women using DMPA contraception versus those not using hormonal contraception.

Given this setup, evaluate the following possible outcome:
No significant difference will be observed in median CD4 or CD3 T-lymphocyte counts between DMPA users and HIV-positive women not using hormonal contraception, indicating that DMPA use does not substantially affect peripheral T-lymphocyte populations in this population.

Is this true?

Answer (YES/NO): NO